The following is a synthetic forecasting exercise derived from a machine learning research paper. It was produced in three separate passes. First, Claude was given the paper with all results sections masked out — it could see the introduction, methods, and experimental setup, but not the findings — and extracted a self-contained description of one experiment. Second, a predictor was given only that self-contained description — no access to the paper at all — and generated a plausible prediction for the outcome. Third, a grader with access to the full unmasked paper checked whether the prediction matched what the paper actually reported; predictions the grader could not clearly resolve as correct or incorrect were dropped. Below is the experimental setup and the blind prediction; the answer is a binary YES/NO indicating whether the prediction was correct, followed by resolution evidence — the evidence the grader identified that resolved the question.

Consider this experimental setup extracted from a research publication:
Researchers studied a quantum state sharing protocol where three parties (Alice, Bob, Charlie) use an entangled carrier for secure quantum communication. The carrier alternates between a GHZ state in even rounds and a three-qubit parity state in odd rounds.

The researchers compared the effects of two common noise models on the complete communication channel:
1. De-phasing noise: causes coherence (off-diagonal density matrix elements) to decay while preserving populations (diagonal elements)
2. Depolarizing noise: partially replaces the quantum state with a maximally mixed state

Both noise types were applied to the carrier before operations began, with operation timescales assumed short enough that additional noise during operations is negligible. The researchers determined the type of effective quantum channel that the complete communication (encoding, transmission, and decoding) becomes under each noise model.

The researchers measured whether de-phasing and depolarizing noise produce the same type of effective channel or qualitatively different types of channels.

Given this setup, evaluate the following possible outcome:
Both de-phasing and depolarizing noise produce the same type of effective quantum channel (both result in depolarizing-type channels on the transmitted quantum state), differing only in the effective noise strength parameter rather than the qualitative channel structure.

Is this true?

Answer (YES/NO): NO